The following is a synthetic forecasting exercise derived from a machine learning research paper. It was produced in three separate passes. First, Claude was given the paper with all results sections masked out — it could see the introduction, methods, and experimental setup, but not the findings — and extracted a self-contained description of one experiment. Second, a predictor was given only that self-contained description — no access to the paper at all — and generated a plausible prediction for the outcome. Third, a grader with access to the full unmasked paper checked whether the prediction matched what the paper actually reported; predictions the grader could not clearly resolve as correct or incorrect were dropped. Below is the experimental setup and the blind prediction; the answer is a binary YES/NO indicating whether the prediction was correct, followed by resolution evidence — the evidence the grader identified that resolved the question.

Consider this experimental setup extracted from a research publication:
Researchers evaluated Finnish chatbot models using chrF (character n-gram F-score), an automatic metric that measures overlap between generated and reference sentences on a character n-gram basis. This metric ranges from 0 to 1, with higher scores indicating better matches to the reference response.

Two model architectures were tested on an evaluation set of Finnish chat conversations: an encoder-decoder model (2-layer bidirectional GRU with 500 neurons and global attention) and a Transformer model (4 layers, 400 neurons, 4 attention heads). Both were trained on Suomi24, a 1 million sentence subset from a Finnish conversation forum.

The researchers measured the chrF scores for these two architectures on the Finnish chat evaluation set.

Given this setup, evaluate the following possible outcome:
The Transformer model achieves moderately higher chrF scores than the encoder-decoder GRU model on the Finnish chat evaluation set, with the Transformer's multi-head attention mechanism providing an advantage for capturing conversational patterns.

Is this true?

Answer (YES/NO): NO